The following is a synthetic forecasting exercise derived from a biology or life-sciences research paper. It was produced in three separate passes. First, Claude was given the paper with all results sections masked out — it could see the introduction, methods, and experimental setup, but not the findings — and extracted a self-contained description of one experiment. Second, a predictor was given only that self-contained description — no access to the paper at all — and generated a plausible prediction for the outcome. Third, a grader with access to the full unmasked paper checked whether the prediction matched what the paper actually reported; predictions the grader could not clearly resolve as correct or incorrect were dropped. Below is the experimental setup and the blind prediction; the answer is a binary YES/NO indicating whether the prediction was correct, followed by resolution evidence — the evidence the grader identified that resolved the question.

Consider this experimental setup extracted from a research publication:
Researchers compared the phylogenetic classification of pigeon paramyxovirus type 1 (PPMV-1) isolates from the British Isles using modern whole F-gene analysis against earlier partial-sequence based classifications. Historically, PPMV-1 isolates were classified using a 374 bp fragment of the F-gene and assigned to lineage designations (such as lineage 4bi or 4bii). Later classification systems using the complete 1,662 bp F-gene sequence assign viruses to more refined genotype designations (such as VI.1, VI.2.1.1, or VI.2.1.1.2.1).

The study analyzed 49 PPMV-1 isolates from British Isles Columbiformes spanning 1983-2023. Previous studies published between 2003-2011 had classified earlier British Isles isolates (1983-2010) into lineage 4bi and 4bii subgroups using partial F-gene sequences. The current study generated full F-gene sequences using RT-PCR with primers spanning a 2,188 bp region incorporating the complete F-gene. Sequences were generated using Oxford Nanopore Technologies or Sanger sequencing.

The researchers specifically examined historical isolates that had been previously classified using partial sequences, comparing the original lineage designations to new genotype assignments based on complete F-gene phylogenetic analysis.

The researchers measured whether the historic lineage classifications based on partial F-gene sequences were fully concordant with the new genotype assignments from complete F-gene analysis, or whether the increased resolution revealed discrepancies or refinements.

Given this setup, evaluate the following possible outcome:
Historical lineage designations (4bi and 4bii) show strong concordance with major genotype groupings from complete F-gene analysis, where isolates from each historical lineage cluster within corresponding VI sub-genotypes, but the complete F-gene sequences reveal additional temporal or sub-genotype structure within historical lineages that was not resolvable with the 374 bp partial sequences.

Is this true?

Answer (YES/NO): YES